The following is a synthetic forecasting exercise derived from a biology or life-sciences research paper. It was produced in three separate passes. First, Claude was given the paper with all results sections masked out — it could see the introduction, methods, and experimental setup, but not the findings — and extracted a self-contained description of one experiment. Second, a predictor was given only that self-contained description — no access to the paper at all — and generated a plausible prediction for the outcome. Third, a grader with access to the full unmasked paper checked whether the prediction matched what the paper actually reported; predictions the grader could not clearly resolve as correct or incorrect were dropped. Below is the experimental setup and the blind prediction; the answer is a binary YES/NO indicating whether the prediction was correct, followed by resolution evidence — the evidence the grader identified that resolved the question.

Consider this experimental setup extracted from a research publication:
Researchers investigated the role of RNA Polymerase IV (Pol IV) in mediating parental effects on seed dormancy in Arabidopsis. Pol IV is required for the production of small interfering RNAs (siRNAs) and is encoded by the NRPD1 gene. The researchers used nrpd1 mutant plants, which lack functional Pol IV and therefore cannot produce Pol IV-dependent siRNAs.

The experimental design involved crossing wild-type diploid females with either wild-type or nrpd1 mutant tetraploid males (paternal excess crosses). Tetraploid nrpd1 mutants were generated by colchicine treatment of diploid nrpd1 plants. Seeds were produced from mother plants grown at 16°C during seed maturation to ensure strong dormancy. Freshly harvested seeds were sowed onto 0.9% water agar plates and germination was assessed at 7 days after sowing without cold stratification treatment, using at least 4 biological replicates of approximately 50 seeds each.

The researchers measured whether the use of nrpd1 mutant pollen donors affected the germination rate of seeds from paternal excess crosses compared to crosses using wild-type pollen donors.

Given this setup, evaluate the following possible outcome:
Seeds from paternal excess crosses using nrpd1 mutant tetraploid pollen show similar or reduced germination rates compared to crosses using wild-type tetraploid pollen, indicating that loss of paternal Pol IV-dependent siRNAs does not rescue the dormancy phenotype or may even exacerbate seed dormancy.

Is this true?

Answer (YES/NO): YES